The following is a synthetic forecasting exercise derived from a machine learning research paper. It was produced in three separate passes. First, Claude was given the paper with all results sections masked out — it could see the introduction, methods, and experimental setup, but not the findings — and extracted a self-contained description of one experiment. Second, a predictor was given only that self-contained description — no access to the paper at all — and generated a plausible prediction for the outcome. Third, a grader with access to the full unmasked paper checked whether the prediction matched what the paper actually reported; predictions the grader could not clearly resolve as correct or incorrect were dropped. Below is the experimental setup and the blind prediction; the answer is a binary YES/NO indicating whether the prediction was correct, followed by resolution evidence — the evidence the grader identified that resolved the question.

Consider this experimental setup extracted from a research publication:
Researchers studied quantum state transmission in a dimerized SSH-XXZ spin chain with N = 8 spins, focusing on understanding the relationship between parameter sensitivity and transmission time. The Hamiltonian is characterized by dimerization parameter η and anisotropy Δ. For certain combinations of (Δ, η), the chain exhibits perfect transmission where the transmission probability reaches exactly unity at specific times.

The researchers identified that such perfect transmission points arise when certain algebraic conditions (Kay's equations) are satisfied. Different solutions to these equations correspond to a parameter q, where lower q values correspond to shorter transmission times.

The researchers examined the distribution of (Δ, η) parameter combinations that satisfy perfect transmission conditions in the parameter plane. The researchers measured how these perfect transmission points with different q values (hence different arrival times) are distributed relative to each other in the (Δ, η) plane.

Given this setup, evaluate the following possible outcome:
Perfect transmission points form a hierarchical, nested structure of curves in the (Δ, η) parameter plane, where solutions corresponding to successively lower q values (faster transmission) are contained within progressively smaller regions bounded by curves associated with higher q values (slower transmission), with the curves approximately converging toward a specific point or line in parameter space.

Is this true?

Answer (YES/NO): NO